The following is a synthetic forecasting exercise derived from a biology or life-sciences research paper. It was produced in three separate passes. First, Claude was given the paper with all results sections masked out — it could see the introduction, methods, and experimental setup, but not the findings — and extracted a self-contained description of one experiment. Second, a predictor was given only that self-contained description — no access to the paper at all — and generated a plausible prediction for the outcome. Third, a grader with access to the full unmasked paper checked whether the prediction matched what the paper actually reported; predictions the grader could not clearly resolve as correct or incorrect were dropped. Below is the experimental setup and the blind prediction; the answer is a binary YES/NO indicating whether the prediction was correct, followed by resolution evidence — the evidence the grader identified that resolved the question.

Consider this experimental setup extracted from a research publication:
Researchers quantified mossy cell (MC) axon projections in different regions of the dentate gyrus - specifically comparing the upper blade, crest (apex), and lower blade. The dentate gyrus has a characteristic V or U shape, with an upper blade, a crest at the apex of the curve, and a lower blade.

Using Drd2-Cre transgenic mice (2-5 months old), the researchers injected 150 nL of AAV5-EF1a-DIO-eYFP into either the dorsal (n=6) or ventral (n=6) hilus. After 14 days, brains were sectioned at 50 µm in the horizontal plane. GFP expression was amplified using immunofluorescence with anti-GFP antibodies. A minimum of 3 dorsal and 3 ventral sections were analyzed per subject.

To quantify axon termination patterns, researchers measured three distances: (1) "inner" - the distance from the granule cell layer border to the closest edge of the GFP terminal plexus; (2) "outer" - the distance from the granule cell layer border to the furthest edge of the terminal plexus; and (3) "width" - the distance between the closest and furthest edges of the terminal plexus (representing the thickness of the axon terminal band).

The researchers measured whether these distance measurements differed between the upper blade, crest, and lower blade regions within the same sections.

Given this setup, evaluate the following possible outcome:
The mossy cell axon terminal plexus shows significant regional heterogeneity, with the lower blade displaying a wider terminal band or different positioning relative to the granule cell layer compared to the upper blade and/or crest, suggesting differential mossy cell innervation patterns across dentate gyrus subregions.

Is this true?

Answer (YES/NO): NO